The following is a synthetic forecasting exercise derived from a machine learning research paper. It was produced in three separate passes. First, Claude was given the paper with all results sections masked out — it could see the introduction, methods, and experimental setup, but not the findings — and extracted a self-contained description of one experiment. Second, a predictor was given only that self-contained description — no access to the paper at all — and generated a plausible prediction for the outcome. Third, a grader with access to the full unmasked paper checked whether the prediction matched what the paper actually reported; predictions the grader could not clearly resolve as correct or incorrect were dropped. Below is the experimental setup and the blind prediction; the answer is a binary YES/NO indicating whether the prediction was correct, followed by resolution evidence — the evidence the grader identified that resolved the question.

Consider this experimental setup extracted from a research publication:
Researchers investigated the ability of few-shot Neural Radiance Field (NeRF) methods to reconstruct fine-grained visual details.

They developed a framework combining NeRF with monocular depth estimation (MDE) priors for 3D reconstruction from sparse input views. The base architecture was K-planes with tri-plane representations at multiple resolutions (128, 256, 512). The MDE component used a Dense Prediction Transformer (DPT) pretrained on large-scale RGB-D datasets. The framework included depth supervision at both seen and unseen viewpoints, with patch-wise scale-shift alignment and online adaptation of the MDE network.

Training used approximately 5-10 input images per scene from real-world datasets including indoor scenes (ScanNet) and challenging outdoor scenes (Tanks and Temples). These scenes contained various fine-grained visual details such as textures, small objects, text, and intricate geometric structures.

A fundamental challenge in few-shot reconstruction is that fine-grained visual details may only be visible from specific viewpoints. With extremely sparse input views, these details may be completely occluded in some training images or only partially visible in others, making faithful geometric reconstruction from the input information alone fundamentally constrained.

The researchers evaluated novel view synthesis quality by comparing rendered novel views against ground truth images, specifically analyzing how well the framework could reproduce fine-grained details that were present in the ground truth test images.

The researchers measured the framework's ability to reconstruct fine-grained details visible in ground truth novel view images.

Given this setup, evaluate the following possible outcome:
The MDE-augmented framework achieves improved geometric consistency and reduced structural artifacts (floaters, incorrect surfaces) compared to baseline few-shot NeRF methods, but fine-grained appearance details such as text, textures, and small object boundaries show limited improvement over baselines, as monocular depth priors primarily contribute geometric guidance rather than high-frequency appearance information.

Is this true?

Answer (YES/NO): NO